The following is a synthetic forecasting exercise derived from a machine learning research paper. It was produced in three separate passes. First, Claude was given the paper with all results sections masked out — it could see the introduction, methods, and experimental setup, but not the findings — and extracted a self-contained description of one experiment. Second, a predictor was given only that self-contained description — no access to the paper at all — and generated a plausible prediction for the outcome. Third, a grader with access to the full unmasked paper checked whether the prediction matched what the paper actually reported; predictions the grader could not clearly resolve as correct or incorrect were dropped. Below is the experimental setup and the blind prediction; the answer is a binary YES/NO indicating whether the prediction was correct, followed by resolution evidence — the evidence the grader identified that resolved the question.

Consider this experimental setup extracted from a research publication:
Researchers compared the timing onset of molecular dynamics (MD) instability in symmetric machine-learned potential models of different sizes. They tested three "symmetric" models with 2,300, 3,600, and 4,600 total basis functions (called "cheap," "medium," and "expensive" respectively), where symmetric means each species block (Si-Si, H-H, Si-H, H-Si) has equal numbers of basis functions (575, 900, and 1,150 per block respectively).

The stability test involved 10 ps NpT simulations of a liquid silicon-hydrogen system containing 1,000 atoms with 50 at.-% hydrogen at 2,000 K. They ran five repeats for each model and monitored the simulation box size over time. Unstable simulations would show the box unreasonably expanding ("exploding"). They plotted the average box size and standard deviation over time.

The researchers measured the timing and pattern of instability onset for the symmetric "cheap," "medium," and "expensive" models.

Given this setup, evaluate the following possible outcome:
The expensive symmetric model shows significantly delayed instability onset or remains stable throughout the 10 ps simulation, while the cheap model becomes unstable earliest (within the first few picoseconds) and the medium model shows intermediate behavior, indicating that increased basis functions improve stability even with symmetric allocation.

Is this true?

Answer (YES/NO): NO